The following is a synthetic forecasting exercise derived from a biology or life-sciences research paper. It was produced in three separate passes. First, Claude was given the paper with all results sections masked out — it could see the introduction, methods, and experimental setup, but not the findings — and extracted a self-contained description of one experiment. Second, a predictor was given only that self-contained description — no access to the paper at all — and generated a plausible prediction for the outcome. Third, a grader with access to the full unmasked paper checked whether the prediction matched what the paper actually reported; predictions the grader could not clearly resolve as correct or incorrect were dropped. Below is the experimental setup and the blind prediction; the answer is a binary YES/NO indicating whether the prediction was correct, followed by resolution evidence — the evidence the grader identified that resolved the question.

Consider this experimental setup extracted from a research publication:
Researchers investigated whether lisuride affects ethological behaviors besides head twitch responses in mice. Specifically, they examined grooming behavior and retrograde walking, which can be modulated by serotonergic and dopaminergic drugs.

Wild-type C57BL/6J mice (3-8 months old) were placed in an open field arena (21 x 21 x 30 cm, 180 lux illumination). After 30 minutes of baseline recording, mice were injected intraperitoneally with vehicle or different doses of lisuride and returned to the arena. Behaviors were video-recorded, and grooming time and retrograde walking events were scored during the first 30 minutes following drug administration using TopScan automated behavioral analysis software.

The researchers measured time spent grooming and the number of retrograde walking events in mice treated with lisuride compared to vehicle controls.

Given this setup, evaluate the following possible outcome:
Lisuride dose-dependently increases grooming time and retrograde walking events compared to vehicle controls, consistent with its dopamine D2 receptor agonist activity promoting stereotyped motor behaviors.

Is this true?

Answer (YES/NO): NO